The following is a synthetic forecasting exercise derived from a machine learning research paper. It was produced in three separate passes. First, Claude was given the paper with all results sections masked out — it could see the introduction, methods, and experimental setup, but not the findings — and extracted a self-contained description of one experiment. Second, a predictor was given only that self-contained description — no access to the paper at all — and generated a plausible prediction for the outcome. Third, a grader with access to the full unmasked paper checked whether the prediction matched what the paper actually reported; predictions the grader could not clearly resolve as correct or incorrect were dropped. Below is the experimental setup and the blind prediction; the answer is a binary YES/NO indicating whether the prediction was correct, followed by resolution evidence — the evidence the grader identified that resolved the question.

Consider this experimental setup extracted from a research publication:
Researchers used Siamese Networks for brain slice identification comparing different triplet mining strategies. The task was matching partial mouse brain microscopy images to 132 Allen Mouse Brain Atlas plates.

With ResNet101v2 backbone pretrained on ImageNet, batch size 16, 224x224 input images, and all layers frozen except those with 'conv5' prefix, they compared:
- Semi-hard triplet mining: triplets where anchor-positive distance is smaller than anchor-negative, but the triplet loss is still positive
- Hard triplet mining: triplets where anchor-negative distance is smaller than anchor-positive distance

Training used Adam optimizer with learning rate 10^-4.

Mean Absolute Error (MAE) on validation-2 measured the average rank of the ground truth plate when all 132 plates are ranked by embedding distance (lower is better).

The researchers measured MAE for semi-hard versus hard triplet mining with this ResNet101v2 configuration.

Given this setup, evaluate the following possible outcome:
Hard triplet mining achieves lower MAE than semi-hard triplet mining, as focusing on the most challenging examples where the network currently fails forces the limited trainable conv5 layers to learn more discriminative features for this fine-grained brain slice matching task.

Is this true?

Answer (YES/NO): YES